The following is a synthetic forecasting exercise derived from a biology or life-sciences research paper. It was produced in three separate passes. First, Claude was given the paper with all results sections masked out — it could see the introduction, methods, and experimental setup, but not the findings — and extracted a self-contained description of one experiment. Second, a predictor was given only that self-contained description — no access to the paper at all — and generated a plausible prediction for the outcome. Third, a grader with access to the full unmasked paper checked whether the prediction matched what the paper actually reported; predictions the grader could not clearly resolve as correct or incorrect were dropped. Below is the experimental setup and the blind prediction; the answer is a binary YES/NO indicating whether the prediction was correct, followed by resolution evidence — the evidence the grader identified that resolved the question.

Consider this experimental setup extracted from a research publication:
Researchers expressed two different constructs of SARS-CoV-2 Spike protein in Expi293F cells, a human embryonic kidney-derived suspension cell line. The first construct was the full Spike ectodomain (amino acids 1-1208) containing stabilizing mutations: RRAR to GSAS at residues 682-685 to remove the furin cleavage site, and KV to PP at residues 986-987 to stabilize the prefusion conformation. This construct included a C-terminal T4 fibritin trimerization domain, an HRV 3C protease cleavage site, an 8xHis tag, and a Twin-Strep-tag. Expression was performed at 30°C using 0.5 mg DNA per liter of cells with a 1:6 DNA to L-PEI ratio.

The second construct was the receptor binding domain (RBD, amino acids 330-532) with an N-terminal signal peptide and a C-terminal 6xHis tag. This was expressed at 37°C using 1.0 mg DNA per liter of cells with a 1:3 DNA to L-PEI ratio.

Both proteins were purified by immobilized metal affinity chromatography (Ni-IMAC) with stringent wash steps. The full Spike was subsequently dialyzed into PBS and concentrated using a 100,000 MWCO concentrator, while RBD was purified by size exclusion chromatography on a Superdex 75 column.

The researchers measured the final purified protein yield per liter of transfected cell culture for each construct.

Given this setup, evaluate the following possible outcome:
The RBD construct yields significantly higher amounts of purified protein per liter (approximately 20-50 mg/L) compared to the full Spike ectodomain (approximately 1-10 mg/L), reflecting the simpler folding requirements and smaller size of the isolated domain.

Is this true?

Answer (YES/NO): NO